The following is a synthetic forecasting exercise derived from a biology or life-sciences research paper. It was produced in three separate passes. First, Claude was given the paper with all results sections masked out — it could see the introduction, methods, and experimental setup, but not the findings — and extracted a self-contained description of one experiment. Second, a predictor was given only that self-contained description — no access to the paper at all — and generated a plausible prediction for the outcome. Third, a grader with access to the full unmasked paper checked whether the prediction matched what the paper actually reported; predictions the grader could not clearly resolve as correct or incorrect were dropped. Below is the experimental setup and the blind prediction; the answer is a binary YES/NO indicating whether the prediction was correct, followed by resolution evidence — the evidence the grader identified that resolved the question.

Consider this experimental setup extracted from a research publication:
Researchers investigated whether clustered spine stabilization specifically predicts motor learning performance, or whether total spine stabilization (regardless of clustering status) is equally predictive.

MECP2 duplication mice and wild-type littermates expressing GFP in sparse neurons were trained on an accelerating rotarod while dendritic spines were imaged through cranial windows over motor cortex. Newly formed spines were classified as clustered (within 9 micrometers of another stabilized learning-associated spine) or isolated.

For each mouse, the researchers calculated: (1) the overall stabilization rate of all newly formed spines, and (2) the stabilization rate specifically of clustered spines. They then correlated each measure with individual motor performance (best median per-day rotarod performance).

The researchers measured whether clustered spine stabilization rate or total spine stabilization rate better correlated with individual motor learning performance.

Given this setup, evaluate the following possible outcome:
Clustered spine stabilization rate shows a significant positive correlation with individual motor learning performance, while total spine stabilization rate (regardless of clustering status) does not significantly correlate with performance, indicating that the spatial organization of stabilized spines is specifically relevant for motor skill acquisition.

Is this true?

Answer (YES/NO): NO